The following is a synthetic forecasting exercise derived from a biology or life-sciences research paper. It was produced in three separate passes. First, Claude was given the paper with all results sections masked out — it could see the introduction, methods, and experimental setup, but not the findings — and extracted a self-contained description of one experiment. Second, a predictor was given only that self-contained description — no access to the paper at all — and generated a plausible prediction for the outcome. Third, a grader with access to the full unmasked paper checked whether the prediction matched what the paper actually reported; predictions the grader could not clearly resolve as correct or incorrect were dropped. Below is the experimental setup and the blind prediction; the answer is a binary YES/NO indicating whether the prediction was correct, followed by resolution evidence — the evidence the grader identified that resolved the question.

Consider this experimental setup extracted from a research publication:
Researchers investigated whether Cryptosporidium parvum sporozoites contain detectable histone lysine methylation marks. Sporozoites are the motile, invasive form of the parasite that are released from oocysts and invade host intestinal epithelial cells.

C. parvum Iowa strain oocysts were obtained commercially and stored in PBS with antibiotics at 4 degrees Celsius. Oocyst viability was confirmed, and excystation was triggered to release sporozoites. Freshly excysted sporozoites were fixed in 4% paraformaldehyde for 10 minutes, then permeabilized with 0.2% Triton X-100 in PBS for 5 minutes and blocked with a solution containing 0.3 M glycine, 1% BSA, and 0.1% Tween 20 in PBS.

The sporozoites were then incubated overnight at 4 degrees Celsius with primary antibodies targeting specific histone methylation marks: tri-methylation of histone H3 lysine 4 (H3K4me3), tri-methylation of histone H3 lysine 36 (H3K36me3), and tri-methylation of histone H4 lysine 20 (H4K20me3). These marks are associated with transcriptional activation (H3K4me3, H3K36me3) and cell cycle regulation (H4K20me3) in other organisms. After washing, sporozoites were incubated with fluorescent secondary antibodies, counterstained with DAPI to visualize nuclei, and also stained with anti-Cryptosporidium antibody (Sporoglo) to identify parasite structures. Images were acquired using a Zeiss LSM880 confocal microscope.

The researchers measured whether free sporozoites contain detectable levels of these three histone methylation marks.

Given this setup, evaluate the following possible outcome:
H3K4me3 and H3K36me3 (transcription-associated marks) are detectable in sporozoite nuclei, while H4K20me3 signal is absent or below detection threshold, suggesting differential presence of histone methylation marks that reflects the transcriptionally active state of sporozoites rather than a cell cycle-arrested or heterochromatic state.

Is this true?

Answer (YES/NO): NO